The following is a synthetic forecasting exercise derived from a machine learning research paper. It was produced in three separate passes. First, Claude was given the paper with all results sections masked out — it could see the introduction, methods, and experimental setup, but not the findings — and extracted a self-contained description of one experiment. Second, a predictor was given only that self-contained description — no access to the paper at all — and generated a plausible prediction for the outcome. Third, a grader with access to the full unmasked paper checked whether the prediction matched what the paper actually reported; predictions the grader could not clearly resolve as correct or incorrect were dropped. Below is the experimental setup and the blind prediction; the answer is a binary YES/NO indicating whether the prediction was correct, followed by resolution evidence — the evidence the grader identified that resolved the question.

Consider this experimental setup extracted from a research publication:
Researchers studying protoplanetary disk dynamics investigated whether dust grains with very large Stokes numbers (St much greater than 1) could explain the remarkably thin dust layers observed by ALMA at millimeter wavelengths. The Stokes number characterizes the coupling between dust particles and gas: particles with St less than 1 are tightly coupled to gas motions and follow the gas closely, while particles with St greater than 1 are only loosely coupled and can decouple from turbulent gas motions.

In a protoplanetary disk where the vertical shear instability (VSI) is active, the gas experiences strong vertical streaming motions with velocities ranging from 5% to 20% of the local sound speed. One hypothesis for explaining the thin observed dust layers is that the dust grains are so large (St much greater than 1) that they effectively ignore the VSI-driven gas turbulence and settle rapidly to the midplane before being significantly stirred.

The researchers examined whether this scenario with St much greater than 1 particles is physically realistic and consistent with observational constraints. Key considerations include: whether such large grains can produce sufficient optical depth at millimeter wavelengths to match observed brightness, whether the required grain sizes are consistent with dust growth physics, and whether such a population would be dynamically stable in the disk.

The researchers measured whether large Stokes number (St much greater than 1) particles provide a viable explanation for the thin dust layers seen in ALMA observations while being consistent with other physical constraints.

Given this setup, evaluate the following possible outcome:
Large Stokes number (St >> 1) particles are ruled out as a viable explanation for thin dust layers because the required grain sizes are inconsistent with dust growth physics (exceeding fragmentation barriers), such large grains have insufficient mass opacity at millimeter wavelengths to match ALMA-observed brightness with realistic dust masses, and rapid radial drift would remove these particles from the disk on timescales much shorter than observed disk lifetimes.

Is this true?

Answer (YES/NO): NO